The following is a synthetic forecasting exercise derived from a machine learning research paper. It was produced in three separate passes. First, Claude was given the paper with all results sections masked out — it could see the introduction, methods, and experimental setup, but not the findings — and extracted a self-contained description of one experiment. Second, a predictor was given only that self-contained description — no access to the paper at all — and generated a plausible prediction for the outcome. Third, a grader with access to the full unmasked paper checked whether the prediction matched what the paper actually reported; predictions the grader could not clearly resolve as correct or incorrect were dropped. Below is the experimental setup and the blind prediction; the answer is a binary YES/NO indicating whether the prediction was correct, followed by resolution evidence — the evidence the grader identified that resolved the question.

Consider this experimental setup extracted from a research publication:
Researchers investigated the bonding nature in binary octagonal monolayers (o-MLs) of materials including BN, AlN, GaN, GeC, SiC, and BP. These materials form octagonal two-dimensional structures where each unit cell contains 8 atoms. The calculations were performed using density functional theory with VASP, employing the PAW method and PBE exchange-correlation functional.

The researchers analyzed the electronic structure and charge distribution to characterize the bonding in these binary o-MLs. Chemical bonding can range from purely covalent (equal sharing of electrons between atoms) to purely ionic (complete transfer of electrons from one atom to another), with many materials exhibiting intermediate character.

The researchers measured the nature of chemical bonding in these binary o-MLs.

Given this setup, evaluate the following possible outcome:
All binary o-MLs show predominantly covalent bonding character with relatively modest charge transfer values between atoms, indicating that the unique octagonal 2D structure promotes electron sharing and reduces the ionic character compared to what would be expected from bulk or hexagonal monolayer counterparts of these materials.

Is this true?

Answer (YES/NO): NO